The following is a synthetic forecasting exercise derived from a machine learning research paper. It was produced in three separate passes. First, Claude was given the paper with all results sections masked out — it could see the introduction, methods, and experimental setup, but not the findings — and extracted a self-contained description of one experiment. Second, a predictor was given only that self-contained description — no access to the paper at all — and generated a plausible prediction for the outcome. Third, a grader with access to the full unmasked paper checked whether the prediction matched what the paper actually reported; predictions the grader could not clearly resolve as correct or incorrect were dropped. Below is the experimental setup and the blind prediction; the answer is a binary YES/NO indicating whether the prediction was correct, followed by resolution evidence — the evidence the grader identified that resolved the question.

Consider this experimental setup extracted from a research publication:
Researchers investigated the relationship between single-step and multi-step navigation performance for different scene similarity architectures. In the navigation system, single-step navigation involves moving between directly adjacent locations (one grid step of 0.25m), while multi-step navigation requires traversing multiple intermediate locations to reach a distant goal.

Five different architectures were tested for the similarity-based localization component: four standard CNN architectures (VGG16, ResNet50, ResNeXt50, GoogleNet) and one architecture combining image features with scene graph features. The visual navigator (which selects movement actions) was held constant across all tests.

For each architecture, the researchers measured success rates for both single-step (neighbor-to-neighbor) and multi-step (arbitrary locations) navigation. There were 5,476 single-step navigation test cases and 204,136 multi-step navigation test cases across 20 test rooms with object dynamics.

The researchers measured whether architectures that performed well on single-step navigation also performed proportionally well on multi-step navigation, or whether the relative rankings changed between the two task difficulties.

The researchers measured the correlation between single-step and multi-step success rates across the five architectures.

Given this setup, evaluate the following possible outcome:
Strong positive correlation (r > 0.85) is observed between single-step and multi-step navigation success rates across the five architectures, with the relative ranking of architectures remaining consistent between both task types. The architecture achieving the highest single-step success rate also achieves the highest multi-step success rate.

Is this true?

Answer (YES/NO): NO